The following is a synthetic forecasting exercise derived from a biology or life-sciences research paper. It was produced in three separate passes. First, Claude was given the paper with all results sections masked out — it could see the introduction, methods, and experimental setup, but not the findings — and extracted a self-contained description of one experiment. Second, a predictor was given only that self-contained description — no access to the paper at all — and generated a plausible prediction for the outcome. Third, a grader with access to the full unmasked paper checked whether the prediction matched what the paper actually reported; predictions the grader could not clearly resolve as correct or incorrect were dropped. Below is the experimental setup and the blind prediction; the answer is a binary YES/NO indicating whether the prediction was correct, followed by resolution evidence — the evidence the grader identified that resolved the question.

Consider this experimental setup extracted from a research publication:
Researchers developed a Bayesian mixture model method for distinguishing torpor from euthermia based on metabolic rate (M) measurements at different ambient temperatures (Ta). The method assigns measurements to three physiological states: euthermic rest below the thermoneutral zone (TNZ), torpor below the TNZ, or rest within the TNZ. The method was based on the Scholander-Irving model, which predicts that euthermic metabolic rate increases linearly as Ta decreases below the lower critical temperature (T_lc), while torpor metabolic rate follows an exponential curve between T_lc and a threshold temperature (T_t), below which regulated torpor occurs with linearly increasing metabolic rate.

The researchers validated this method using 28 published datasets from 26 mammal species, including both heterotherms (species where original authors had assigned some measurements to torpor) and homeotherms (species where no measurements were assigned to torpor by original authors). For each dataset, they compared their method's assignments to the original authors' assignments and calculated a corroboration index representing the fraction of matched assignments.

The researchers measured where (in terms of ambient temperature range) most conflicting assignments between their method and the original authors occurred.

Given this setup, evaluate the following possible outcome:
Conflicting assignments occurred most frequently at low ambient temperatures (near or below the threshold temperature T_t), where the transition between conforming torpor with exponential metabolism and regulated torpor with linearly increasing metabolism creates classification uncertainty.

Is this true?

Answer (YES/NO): NO